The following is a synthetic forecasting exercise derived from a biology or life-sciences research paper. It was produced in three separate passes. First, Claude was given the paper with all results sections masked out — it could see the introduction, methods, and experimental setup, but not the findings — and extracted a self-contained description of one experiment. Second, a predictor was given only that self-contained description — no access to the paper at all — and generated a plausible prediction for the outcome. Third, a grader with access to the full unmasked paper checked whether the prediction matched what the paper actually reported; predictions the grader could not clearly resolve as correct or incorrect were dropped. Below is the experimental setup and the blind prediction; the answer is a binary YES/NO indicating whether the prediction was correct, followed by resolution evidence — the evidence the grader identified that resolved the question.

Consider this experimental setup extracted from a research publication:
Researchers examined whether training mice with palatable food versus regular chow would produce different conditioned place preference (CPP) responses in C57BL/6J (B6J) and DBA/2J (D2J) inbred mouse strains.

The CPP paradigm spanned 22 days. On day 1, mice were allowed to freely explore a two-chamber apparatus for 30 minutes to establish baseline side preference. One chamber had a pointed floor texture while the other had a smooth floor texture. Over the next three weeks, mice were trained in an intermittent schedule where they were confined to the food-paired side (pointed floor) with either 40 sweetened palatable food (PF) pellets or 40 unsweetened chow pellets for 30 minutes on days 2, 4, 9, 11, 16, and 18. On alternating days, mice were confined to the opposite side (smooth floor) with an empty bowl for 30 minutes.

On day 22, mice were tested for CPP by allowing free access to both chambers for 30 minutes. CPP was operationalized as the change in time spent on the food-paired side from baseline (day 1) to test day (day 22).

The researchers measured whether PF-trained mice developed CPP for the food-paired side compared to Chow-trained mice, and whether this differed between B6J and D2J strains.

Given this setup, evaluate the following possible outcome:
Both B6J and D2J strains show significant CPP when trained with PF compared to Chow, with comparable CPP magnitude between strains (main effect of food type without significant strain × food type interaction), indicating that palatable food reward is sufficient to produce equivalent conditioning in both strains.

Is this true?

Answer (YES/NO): NO